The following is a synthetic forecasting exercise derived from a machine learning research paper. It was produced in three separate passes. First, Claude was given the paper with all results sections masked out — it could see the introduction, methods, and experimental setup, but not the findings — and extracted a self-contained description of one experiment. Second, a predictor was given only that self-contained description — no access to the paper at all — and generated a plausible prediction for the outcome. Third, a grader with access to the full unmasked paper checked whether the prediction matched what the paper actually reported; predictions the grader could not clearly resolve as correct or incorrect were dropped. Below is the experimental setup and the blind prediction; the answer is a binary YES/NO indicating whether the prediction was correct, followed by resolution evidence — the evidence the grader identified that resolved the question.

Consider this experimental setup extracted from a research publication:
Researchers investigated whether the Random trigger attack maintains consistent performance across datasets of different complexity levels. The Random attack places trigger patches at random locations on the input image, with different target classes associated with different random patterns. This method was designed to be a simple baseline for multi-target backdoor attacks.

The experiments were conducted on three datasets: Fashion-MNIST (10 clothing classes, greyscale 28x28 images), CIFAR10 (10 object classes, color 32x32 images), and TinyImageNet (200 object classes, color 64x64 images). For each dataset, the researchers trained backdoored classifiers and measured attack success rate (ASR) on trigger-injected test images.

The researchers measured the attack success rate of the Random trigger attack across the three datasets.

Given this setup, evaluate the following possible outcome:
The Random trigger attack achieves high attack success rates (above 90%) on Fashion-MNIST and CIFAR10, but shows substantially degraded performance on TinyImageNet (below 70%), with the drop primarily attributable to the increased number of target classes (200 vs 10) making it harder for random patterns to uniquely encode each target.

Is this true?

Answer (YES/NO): NO